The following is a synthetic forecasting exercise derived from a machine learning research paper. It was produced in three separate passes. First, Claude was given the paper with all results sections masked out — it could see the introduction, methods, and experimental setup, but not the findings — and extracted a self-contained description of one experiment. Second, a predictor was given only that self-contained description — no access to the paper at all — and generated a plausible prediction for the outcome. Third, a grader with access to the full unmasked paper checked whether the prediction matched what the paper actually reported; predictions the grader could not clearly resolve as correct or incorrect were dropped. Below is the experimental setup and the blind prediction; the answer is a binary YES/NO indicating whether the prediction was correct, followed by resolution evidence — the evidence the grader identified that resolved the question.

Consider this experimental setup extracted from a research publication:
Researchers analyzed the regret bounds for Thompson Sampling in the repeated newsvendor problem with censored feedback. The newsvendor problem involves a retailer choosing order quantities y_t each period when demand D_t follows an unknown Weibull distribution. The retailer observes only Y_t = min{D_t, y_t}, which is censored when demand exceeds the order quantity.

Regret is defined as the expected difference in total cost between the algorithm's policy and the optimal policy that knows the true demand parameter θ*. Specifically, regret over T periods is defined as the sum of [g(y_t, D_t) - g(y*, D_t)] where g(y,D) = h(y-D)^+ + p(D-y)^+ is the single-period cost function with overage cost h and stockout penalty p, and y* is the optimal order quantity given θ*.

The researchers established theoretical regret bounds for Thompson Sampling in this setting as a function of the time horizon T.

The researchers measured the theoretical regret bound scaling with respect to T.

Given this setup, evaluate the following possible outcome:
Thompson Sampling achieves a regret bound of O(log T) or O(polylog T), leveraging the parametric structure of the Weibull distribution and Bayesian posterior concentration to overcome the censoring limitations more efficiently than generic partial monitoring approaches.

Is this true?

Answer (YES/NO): NO